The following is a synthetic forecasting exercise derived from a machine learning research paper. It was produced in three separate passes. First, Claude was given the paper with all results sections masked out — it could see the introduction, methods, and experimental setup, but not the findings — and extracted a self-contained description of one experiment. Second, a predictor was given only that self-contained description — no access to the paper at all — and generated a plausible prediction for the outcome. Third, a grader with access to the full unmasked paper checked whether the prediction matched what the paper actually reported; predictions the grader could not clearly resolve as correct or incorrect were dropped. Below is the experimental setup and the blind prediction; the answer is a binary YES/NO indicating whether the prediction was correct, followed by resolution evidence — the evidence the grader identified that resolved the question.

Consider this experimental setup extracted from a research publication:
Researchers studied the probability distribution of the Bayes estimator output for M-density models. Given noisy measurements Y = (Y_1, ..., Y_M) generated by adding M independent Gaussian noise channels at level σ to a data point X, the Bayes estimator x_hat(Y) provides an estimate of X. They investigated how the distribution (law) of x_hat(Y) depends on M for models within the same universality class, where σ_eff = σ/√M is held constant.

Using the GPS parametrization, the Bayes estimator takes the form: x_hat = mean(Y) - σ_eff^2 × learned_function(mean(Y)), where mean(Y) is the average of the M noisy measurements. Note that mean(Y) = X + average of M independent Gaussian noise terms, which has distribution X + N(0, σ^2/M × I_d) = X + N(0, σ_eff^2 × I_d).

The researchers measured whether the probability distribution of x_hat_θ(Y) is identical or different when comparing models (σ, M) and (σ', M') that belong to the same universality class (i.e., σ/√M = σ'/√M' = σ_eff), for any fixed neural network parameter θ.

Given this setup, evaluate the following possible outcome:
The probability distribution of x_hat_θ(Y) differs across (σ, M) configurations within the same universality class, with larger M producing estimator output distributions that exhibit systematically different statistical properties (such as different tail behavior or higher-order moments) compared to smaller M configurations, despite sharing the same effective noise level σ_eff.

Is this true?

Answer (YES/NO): NO